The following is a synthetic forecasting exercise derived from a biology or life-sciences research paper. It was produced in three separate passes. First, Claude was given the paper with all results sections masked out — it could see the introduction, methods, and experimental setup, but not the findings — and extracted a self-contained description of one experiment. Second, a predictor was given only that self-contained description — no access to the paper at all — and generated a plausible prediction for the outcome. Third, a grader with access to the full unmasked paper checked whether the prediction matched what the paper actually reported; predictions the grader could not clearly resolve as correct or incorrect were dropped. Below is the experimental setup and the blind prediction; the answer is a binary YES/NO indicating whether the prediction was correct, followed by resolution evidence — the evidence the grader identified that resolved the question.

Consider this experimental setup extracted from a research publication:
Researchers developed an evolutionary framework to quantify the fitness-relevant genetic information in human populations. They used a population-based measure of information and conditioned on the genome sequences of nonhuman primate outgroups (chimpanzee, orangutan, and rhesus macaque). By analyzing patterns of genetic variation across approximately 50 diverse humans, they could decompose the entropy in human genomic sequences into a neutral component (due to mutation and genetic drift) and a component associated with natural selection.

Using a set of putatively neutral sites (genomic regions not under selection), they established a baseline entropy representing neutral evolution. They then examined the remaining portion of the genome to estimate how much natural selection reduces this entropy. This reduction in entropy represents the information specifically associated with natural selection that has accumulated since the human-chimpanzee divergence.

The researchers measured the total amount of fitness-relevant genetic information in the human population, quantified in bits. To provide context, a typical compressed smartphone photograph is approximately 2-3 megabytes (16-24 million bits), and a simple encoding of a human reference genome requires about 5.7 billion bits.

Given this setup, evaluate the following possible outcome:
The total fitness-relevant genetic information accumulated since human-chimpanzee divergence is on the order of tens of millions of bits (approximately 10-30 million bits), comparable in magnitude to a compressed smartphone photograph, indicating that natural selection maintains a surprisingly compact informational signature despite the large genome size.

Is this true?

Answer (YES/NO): YES